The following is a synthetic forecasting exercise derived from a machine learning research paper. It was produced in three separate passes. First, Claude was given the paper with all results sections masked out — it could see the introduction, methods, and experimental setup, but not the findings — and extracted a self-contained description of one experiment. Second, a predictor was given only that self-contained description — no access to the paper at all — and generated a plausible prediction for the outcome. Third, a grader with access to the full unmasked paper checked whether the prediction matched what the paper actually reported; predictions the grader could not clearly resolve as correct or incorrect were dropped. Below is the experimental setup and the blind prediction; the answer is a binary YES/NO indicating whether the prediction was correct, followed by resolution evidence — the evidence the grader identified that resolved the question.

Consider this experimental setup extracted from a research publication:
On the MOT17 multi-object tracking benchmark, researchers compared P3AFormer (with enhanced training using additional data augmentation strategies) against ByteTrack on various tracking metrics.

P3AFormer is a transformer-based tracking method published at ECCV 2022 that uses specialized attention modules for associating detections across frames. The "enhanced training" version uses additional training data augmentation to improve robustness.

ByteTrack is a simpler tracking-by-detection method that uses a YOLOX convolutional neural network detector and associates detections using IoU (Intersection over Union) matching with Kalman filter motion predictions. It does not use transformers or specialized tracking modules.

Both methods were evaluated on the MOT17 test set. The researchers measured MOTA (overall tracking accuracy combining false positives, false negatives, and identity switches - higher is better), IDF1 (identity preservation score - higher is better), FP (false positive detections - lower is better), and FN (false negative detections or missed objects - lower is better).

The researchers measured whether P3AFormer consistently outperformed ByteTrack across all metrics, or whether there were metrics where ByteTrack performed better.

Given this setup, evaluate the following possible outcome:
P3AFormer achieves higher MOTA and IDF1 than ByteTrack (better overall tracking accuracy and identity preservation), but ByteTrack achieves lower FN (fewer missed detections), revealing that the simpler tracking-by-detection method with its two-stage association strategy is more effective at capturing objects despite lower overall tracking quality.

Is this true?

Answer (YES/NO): YES